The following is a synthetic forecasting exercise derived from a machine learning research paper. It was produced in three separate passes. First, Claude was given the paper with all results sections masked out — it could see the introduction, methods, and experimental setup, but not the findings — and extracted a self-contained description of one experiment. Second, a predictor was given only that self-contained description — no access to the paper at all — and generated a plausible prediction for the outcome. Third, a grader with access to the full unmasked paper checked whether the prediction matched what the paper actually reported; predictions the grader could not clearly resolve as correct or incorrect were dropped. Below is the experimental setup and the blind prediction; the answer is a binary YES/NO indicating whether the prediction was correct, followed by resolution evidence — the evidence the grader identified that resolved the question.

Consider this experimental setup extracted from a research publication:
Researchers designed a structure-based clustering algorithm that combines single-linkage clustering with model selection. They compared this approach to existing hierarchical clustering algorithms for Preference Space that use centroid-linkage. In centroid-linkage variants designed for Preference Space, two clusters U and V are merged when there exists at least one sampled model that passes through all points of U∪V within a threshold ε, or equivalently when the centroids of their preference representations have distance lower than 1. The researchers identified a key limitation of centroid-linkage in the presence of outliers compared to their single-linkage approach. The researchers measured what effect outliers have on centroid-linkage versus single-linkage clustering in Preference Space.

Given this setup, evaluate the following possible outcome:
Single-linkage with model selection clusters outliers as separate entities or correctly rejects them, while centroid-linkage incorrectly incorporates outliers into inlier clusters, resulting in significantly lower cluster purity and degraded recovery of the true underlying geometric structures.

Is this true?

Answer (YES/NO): NO